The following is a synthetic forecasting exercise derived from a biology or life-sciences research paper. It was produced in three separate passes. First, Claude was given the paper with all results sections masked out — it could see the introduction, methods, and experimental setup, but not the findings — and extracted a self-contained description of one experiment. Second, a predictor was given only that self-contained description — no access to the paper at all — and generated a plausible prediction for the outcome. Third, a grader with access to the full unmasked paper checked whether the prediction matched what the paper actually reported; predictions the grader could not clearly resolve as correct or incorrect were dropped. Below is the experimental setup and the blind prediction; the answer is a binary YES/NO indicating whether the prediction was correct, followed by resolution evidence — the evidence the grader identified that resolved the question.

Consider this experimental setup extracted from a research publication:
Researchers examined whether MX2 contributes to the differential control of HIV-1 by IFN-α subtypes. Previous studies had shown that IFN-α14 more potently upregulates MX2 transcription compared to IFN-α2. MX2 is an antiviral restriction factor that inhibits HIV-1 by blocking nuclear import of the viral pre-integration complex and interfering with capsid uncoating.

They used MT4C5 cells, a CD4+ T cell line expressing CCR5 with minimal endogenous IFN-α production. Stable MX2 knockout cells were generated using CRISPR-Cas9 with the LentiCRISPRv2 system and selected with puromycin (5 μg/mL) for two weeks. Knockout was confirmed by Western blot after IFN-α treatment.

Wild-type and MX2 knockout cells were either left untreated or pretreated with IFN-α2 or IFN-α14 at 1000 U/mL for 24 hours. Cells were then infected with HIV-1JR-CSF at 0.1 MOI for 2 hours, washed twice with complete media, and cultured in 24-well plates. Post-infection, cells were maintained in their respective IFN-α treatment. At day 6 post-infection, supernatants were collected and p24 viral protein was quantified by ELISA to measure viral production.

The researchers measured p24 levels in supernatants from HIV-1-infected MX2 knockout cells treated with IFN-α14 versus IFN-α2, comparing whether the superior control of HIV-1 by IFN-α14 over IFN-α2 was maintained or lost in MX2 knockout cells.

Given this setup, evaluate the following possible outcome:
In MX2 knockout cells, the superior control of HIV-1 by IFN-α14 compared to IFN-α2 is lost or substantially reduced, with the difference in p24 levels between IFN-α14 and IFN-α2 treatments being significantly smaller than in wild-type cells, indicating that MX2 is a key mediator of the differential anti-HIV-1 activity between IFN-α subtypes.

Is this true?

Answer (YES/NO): NO